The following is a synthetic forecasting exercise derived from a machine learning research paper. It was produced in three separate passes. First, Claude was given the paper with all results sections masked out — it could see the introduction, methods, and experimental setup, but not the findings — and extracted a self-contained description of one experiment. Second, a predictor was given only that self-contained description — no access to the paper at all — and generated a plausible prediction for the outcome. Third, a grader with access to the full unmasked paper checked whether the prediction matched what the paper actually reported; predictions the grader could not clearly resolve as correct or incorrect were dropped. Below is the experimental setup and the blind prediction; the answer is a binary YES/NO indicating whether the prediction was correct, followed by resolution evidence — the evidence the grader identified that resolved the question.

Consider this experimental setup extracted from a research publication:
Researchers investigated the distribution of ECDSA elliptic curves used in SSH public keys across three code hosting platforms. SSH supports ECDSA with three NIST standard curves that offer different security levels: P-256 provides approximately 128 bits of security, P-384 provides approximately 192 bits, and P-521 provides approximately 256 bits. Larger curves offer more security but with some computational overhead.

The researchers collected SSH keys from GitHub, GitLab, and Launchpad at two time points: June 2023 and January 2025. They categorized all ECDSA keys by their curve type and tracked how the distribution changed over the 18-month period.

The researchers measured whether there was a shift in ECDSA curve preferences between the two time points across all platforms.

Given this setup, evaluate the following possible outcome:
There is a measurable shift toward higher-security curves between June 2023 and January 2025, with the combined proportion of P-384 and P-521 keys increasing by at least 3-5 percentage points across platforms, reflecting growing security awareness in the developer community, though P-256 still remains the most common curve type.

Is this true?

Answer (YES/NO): NO